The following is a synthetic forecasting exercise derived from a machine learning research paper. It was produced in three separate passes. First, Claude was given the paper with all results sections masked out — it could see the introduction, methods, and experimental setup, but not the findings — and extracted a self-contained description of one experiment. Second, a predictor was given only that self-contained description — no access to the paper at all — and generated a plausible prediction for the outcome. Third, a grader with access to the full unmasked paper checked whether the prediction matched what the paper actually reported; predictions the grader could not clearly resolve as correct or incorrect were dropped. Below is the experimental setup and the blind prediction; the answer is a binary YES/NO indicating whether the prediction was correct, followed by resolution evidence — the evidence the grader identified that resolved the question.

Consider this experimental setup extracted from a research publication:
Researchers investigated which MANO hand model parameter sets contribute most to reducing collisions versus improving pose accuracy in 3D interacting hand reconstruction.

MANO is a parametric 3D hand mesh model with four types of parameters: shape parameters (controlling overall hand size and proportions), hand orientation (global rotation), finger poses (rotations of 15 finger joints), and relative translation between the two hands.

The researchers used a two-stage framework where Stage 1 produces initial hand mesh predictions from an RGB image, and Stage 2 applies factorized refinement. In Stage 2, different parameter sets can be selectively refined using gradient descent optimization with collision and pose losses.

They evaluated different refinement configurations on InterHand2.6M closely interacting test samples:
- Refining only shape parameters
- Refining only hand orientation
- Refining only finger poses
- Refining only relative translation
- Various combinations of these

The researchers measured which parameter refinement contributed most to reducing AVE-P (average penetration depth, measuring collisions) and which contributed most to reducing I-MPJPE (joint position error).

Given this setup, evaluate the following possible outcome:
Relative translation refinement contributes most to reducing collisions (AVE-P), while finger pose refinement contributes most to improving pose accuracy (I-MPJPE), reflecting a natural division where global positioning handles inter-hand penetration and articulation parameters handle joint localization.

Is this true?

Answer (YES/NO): NO